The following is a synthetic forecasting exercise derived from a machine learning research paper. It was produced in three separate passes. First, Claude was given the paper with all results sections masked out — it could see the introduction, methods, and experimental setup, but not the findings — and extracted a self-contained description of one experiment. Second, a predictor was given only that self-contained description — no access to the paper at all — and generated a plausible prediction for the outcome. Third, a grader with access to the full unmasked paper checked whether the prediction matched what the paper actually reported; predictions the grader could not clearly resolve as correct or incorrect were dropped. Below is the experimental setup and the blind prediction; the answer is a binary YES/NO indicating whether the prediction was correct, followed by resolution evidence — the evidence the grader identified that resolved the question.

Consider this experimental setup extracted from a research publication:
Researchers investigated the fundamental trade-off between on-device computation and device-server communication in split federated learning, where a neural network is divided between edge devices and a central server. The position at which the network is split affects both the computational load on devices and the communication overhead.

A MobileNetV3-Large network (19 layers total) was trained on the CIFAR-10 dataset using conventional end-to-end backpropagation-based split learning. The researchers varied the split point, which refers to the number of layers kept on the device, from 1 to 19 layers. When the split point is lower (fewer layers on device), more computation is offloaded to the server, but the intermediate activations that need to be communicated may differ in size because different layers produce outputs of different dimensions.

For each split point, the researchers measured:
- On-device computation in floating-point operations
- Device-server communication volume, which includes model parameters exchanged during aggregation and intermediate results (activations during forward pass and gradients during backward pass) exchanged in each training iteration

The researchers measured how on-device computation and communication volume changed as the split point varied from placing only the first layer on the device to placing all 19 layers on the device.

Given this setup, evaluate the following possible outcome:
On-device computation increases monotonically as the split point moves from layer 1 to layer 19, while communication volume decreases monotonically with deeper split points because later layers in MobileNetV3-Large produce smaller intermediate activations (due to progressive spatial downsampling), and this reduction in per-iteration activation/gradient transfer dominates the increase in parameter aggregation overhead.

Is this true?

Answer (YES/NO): NO